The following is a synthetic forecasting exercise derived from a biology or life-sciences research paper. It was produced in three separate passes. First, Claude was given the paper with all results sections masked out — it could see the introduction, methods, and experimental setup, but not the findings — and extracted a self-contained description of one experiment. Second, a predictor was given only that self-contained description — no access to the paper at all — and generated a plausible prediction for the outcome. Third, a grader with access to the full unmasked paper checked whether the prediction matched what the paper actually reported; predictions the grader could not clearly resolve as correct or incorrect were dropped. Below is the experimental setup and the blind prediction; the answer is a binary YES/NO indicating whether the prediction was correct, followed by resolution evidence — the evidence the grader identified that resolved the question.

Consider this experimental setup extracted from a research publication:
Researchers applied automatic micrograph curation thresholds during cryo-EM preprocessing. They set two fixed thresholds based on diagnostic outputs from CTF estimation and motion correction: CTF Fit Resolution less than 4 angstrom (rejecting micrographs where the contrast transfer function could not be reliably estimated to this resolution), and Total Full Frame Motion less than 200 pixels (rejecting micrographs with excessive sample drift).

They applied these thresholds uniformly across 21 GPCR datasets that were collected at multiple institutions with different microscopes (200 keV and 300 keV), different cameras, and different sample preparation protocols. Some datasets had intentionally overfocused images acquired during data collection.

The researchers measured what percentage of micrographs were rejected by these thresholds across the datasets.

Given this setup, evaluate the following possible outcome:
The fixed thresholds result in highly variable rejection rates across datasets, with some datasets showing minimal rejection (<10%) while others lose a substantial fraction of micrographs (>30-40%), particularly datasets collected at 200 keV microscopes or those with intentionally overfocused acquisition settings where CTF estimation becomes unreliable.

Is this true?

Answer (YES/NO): NO